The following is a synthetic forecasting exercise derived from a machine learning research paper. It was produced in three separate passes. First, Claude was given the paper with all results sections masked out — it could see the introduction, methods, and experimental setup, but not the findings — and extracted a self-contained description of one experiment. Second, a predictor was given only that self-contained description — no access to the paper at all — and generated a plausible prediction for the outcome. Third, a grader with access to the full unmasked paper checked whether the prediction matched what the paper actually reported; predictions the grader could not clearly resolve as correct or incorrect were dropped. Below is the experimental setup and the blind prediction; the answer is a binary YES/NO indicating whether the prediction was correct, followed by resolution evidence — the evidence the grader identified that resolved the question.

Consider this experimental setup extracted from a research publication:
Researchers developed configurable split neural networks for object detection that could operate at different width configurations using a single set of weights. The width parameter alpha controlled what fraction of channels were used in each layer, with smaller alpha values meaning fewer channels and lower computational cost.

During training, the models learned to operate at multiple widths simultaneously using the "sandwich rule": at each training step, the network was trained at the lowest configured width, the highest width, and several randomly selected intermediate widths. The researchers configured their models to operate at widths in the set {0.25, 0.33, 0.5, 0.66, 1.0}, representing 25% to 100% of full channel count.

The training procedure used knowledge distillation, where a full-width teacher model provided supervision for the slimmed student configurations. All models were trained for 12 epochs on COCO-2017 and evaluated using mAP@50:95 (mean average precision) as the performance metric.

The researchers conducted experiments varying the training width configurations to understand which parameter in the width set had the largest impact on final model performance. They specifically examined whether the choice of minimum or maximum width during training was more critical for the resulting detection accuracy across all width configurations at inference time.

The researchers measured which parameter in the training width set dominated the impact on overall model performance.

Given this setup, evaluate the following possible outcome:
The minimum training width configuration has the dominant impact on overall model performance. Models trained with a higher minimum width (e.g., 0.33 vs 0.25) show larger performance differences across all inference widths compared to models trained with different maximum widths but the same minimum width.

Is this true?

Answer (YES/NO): YES